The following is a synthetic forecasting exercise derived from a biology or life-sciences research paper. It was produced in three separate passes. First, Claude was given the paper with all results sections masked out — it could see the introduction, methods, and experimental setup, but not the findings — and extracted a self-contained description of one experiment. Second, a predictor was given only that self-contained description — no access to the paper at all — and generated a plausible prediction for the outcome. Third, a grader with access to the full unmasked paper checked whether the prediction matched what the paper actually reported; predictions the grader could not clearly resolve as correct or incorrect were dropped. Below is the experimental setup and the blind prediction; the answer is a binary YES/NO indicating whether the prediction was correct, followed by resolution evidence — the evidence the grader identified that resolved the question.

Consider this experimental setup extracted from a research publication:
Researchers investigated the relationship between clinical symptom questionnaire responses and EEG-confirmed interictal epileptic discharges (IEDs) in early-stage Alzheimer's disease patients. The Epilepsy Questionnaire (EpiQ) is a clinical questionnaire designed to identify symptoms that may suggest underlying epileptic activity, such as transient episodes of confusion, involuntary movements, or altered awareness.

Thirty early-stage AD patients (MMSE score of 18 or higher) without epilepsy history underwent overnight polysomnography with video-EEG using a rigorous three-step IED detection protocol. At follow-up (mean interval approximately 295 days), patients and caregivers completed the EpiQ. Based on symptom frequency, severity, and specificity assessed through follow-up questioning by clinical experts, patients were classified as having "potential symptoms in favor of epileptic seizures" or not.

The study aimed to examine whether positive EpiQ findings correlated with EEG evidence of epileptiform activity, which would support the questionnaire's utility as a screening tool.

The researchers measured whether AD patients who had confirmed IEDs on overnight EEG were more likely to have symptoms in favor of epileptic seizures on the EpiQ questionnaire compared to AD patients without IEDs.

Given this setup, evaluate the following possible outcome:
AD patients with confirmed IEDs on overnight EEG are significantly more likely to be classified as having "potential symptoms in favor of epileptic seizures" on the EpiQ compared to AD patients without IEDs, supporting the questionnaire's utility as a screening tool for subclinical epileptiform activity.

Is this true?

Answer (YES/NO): NO